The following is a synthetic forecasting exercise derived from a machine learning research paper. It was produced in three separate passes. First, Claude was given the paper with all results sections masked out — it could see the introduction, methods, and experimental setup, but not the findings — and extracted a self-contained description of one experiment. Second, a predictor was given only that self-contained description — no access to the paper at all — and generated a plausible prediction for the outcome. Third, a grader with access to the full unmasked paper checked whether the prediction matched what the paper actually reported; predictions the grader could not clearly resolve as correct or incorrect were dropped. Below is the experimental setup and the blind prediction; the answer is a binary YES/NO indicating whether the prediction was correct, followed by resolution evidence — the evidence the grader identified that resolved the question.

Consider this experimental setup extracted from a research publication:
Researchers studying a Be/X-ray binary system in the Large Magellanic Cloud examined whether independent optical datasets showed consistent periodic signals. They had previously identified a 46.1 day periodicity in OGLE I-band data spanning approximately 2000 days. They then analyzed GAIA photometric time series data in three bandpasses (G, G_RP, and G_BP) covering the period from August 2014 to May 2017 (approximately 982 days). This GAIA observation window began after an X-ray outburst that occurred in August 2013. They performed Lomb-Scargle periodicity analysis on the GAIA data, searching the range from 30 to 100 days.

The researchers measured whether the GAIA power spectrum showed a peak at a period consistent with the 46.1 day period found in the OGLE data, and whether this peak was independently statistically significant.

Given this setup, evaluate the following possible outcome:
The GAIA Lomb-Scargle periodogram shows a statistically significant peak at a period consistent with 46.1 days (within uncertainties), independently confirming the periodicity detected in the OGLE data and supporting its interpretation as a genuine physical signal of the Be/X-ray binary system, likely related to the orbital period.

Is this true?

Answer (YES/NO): NO